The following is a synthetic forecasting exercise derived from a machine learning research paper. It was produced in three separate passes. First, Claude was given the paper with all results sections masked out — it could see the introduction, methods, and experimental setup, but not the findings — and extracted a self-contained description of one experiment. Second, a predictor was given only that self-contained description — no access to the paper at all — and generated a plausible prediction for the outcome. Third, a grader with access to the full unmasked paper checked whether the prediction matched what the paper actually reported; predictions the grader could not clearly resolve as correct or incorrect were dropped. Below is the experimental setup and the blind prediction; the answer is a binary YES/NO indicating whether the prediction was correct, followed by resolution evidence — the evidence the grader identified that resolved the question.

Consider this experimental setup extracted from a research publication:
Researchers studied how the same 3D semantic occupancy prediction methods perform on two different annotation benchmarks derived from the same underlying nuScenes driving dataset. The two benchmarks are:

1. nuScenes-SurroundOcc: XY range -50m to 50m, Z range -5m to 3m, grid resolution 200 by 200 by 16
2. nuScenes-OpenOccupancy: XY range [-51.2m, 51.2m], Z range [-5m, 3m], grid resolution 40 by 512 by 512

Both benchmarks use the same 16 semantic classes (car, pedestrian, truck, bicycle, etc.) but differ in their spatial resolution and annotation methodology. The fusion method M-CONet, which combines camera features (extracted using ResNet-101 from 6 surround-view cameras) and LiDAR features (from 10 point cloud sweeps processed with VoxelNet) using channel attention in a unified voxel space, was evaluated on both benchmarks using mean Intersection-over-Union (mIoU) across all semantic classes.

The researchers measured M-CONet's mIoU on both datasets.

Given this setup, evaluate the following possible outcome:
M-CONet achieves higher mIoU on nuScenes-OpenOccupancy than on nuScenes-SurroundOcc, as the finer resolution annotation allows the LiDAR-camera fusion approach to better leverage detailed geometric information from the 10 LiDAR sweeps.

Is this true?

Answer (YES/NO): NO